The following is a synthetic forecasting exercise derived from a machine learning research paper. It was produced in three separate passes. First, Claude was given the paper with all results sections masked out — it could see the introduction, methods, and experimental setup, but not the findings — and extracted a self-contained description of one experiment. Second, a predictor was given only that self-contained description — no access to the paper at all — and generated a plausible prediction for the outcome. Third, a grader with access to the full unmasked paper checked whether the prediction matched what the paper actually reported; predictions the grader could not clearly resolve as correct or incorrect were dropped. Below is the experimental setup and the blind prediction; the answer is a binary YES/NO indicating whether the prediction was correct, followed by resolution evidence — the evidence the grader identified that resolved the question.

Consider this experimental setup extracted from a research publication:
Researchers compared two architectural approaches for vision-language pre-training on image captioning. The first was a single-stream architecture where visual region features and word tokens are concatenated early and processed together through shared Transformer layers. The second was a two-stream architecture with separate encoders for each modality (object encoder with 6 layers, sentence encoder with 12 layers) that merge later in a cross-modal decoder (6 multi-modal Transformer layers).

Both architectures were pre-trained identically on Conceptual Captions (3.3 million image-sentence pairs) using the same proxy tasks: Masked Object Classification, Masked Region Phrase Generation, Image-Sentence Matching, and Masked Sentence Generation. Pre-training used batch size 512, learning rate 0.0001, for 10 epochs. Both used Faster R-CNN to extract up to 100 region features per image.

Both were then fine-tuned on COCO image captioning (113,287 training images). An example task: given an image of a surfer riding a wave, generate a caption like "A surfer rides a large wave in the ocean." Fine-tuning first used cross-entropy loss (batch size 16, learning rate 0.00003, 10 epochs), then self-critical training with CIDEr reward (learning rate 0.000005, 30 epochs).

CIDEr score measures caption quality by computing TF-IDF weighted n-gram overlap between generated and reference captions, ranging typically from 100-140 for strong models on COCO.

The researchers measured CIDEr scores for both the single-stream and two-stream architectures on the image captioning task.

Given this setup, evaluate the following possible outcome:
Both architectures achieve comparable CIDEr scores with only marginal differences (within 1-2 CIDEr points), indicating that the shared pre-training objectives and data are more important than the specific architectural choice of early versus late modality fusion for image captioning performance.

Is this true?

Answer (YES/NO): YES